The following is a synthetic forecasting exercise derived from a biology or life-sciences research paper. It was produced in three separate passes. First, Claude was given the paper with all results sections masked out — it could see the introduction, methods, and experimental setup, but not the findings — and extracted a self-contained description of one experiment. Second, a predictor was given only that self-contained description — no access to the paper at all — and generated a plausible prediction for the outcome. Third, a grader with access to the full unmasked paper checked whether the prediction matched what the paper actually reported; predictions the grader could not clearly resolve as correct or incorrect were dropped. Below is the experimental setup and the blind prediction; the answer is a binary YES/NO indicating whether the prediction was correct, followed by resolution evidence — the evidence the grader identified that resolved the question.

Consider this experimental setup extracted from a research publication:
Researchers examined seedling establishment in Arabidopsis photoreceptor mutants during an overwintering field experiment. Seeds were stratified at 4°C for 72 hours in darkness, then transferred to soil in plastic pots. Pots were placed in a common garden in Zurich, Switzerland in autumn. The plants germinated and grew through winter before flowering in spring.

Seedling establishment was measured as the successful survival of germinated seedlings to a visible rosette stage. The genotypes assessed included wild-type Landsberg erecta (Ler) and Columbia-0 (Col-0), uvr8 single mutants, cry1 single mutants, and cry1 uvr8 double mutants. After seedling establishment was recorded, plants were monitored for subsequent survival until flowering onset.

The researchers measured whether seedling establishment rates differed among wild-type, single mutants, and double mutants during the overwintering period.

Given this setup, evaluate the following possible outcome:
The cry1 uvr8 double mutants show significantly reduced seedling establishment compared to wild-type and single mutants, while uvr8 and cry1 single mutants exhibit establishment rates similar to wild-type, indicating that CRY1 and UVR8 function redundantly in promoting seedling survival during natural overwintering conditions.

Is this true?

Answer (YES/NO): YES